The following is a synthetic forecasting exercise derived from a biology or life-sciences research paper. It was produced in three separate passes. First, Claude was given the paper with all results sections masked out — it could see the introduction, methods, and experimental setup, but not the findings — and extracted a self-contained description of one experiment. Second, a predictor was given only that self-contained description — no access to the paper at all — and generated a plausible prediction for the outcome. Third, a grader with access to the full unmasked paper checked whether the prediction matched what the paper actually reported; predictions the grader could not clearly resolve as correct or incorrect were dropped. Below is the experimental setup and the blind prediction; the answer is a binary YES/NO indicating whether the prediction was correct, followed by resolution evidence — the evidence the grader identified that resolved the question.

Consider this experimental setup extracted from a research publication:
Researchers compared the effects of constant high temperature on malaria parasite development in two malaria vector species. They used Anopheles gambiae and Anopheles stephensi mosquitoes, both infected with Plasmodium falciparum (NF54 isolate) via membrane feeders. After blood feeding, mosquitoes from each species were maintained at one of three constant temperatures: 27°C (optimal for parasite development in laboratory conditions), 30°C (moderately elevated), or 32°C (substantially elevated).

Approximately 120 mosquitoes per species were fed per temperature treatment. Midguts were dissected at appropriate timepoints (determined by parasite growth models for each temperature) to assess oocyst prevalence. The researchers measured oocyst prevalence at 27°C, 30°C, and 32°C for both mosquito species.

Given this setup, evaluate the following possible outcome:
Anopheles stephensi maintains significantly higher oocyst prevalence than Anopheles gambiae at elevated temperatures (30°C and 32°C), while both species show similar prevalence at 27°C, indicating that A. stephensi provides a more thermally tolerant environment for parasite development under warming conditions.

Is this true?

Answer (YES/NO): NO